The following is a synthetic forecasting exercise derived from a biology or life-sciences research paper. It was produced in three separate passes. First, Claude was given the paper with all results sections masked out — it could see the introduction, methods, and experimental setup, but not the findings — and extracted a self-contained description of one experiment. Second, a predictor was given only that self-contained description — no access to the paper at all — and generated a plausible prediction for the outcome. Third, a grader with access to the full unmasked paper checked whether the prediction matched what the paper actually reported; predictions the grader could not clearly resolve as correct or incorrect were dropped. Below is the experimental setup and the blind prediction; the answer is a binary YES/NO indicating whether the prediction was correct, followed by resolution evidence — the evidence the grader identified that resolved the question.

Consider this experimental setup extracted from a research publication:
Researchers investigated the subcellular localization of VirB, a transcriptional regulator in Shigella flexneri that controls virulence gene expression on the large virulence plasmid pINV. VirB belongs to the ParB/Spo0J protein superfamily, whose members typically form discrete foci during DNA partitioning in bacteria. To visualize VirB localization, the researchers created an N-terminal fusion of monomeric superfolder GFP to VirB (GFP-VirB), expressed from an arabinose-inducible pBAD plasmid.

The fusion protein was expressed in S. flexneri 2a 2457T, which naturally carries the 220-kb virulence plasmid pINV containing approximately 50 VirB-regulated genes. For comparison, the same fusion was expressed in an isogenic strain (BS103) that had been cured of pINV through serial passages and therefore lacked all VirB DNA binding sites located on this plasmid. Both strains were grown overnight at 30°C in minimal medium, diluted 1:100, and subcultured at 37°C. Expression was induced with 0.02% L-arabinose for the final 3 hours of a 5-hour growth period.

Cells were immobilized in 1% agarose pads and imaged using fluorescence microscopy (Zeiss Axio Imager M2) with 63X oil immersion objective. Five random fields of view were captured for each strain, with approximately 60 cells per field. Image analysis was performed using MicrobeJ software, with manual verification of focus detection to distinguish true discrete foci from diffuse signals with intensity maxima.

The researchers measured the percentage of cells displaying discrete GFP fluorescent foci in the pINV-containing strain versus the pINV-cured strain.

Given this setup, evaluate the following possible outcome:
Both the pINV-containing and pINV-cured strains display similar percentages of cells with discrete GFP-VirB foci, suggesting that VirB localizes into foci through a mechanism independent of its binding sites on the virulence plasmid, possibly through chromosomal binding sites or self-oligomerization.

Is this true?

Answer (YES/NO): NO